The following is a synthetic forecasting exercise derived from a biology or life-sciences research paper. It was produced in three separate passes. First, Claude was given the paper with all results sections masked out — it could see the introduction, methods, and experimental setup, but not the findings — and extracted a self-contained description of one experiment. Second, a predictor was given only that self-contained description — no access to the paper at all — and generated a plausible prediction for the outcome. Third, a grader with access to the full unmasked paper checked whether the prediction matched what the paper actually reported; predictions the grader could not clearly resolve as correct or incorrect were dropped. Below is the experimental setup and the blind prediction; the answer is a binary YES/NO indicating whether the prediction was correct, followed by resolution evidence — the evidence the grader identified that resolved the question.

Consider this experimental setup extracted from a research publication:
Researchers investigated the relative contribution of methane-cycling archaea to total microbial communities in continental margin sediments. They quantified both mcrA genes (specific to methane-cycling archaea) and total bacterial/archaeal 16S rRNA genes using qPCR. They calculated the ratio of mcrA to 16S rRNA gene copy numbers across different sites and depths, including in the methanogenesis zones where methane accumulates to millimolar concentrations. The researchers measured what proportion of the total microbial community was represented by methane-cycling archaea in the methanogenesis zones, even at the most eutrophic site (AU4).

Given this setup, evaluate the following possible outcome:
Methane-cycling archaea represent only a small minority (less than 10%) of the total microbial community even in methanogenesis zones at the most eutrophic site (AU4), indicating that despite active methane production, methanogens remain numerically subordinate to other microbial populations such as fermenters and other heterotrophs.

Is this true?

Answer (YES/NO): YES